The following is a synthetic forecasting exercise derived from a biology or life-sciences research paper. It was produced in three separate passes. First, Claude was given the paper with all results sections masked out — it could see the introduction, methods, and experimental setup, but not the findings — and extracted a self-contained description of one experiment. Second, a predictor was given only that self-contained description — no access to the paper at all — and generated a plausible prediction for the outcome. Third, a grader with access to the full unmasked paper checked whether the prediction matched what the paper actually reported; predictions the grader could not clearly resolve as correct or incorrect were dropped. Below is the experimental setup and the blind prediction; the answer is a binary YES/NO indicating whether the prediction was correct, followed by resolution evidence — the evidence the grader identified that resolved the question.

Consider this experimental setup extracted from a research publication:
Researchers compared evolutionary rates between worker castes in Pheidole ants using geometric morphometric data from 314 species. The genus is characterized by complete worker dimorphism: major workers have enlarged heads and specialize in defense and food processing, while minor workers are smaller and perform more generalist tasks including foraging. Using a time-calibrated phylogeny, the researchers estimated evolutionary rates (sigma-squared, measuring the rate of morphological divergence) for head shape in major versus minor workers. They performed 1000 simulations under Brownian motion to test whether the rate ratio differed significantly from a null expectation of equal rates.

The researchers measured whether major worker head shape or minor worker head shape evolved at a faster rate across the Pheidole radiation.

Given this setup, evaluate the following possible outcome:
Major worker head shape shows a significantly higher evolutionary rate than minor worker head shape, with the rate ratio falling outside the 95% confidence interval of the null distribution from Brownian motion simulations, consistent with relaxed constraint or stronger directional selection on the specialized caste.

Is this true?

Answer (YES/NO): NO